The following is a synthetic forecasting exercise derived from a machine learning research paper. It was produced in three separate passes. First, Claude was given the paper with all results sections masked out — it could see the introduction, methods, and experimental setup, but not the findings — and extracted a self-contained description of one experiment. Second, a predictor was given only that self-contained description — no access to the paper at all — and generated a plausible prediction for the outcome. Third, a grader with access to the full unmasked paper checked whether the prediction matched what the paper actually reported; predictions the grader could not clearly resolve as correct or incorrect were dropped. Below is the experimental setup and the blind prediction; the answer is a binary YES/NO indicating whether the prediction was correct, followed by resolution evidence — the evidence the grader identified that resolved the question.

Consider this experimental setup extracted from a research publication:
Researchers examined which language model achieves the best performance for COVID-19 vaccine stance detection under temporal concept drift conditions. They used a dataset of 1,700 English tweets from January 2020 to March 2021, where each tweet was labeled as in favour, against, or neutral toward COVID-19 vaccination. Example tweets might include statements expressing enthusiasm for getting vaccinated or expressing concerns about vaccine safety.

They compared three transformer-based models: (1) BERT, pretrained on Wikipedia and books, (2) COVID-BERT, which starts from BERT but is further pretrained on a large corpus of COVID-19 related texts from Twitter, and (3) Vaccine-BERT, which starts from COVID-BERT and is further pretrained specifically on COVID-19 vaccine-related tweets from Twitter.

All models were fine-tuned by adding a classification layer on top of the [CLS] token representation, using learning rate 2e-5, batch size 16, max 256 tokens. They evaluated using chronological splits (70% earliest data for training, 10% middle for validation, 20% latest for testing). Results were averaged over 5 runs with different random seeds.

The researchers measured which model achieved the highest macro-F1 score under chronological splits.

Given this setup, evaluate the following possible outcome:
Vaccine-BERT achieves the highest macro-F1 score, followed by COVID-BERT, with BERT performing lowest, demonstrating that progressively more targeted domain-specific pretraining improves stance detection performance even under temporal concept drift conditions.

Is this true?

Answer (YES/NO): NO